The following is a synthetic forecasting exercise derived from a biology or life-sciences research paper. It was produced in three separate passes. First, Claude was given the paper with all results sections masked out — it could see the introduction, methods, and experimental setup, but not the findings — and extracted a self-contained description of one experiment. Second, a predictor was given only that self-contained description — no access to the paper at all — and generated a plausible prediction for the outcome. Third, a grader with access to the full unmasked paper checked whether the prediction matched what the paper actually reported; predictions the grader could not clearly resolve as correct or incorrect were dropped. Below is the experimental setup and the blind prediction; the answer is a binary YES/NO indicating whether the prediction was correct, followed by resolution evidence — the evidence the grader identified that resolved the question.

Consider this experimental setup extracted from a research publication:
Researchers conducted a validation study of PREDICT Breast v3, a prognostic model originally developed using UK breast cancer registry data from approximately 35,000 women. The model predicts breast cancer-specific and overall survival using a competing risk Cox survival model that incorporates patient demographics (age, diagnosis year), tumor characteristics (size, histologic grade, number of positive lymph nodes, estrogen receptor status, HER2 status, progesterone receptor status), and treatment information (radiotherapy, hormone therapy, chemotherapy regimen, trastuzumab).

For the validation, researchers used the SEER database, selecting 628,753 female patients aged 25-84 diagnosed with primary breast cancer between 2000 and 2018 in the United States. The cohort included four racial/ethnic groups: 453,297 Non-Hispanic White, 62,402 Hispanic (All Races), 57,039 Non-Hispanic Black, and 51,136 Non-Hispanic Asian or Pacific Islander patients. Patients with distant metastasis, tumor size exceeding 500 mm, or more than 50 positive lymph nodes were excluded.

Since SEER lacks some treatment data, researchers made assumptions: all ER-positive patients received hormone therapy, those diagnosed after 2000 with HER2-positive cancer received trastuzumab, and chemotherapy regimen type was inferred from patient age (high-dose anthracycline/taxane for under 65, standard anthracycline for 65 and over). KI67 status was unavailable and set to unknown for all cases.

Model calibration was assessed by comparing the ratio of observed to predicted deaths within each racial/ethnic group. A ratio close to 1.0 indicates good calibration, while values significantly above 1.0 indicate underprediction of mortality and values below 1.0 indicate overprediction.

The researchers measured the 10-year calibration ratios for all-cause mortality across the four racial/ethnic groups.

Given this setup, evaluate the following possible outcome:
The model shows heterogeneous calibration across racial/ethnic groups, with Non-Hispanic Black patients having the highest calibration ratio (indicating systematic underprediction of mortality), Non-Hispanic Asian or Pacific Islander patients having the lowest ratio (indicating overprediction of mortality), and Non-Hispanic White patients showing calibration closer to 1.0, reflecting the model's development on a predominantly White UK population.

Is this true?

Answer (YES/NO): NO